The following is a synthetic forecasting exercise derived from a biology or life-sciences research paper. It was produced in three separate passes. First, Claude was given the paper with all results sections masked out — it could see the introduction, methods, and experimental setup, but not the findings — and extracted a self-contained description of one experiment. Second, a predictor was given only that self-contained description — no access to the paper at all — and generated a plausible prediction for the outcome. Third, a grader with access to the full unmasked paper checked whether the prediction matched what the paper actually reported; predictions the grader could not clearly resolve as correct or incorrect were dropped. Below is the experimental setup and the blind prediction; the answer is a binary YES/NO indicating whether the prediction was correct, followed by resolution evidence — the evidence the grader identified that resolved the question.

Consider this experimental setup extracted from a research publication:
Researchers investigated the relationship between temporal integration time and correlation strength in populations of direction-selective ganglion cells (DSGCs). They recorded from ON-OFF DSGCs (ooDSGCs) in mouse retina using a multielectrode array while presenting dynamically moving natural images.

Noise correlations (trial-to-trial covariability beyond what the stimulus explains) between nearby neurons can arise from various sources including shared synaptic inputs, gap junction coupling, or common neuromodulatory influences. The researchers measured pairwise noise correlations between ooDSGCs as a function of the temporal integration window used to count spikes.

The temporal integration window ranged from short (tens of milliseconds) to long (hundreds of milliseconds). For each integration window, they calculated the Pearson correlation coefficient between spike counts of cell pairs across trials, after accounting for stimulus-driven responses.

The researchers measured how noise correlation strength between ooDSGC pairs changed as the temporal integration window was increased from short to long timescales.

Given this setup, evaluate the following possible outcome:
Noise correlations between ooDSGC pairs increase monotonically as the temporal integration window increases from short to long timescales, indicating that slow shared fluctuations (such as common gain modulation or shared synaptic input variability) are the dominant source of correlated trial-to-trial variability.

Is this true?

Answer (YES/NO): YES